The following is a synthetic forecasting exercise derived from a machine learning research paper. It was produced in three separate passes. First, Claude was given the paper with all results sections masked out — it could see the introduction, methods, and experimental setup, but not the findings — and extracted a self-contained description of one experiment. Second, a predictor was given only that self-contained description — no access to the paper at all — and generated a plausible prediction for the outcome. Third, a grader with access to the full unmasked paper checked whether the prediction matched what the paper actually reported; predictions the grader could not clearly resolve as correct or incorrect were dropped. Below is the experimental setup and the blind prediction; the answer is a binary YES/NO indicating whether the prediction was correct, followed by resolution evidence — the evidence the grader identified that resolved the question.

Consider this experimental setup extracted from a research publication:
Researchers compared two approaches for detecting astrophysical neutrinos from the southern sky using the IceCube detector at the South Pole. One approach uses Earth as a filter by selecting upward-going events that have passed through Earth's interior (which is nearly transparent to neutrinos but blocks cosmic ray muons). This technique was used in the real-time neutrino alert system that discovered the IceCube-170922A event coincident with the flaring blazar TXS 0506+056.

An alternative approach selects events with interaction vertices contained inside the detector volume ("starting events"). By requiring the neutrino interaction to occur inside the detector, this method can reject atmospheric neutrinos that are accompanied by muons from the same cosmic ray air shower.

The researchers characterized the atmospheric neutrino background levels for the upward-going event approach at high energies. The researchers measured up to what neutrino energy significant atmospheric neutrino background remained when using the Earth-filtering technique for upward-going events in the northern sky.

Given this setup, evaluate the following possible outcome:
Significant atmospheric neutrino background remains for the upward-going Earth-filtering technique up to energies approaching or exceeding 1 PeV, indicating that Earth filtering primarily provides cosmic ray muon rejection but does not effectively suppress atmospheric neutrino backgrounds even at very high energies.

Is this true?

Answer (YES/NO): NO